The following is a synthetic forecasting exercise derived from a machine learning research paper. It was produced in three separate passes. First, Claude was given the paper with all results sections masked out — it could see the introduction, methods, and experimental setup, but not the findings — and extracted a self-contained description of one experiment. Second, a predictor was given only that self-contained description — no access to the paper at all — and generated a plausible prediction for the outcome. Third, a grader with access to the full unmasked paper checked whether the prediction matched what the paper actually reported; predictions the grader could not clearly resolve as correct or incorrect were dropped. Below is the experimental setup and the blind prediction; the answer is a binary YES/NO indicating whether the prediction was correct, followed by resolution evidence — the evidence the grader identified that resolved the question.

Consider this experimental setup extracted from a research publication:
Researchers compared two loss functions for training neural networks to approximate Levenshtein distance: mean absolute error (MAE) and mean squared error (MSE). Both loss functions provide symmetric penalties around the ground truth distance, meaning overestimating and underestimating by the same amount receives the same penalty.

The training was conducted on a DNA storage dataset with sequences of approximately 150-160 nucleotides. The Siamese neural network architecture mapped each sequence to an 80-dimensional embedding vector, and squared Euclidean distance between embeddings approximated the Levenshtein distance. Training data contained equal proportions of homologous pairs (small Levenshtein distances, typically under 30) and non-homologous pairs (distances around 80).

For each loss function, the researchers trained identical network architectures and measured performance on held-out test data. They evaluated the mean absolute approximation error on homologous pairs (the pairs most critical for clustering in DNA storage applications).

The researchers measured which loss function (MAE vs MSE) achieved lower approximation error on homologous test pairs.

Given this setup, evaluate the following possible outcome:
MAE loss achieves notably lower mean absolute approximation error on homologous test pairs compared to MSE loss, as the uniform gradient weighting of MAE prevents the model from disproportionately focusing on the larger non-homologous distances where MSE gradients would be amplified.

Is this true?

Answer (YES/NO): NO